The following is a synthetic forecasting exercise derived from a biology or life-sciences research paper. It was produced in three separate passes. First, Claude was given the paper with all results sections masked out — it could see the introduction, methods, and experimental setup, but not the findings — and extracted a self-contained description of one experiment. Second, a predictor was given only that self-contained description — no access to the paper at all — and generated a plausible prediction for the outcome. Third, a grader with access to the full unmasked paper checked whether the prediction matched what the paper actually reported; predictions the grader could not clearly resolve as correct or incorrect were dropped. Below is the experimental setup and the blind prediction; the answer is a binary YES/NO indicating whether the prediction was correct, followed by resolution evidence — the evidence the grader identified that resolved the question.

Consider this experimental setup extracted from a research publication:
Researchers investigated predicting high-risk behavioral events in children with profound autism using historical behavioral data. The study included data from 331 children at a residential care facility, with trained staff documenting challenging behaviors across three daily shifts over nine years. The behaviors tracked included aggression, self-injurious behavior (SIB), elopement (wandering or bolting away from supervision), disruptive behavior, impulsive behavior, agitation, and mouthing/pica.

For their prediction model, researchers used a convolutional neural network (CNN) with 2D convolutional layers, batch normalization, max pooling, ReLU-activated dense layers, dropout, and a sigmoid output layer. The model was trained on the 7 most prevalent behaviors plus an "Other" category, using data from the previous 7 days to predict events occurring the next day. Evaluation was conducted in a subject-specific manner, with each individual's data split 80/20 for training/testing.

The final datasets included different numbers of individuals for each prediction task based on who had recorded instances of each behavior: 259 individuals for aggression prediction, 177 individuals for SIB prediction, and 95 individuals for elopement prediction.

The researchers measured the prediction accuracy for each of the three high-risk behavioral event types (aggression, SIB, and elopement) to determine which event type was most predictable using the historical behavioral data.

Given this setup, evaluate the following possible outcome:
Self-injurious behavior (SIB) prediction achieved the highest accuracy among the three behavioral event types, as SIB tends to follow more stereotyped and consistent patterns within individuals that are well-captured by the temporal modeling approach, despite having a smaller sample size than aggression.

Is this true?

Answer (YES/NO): NO